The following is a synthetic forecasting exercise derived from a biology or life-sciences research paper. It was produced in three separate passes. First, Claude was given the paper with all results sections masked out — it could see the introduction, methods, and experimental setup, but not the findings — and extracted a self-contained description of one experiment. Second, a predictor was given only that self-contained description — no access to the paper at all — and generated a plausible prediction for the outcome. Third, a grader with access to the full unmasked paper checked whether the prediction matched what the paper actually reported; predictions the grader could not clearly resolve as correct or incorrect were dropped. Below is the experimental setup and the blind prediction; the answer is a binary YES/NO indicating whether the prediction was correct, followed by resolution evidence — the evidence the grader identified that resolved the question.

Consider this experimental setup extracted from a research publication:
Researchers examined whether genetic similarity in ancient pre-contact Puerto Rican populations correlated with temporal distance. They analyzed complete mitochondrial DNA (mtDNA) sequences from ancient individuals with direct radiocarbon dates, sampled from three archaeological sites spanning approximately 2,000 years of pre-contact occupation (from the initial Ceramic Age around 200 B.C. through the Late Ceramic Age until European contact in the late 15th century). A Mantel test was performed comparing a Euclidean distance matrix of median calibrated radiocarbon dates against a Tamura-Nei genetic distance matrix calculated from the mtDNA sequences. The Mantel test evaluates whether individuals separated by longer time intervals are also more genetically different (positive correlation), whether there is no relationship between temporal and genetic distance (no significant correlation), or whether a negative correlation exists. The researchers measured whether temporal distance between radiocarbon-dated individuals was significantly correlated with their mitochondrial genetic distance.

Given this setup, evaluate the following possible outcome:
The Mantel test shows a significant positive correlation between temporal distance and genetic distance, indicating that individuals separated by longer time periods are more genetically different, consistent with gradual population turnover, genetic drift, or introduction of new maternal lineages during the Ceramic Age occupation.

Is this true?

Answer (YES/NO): NO